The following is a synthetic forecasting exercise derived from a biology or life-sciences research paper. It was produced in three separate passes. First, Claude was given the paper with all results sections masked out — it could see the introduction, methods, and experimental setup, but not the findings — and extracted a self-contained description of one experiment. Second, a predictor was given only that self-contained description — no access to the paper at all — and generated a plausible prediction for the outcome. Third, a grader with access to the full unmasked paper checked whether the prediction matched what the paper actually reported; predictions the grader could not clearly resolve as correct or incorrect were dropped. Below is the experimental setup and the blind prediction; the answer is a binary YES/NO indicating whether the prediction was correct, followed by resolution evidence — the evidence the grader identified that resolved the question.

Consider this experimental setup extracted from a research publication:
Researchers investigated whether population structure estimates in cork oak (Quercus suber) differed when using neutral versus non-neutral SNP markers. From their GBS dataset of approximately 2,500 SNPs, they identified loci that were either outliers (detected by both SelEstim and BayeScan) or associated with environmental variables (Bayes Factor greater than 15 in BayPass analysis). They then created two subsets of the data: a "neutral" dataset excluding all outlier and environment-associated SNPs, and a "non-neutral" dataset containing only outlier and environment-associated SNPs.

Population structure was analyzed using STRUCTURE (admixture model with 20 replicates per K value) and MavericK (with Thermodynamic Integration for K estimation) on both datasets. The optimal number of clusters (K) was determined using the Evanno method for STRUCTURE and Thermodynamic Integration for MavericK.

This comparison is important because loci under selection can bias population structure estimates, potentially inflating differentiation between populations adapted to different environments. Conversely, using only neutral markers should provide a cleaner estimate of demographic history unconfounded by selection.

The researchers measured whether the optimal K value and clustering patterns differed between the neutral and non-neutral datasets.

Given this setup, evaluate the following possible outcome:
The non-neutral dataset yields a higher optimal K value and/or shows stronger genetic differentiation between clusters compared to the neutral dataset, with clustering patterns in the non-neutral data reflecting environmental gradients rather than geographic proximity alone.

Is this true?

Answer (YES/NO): NO